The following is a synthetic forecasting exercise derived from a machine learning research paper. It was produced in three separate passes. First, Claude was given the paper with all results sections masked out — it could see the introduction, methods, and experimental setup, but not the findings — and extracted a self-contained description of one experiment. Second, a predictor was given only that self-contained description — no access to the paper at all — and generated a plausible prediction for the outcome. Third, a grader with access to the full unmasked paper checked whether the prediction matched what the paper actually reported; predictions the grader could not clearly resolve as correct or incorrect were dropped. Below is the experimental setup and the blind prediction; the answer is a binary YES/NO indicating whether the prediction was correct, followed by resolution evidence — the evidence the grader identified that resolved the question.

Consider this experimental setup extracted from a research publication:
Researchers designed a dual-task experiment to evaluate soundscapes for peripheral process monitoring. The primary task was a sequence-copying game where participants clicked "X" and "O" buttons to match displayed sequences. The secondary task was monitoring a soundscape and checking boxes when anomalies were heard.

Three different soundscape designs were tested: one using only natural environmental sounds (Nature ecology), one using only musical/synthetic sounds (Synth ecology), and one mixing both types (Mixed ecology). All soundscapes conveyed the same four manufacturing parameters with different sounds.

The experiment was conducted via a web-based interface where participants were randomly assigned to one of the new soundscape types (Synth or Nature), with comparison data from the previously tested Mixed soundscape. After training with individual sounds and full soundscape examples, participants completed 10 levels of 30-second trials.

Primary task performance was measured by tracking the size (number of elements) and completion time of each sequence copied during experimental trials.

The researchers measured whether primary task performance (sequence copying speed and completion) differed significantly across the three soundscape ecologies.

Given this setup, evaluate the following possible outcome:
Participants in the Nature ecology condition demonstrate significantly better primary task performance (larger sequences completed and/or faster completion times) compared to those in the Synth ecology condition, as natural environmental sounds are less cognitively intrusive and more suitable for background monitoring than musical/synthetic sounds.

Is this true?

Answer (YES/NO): NO